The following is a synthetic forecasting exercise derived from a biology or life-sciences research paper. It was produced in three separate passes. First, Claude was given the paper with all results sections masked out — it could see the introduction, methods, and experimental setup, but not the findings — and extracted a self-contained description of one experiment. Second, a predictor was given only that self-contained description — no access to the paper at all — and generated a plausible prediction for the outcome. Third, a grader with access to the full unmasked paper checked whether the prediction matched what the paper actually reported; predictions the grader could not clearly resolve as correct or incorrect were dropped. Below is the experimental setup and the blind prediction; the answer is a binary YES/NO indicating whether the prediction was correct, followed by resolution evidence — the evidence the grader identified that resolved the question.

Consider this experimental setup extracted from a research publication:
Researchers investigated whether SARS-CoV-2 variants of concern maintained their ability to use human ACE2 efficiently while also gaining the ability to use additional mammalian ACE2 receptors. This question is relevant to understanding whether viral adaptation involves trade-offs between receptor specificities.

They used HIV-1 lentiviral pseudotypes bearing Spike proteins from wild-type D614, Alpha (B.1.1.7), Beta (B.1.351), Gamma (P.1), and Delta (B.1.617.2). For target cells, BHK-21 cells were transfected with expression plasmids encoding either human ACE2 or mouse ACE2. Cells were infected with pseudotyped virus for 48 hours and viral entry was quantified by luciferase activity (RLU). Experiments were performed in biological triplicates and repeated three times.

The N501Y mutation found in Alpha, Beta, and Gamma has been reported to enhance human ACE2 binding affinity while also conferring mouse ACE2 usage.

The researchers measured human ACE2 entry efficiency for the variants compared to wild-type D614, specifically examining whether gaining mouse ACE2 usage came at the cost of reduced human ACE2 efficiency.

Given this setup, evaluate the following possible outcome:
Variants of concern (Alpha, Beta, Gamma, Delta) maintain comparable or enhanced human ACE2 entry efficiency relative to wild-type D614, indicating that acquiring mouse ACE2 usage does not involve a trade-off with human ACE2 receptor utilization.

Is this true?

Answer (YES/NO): YES